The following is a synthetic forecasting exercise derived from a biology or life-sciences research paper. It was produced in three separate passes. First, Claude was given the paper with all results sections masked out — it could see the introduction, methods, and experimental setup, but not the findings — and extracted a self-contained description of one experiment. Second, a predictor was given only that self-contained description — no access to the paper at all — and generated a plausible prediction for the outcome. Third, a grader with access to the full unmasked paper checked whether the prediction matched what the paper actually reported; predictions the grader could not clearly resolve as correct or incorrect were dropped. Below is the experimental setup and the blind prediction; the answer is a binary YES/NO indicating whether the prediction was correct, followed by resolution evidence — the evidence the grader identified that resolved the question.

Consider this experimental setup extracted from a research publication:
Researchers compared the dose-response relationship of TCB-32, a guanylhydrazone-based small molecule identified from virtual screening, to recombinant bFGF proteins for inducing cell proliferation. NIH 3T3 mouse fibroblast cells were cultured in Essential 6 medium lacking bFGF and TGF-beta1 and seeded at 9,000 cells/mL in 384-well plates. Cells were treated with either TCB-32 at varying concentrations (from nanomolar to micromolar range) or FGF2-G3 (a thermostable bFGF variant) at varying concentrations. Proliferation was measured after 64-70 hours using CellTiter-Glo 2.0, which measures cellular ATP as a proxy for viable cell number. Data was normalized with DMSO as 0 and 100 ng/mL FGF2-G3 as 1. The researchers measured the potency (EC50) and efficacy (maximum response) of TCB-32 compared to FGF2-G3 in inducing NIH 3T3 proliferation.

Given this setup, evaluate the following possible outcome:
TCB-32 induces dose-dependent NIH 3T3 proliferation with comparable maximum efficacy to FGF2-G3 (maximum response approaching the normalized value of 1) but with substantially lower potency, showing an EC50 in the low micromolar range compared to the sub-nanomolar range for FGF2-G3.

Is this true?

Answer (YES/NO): NO